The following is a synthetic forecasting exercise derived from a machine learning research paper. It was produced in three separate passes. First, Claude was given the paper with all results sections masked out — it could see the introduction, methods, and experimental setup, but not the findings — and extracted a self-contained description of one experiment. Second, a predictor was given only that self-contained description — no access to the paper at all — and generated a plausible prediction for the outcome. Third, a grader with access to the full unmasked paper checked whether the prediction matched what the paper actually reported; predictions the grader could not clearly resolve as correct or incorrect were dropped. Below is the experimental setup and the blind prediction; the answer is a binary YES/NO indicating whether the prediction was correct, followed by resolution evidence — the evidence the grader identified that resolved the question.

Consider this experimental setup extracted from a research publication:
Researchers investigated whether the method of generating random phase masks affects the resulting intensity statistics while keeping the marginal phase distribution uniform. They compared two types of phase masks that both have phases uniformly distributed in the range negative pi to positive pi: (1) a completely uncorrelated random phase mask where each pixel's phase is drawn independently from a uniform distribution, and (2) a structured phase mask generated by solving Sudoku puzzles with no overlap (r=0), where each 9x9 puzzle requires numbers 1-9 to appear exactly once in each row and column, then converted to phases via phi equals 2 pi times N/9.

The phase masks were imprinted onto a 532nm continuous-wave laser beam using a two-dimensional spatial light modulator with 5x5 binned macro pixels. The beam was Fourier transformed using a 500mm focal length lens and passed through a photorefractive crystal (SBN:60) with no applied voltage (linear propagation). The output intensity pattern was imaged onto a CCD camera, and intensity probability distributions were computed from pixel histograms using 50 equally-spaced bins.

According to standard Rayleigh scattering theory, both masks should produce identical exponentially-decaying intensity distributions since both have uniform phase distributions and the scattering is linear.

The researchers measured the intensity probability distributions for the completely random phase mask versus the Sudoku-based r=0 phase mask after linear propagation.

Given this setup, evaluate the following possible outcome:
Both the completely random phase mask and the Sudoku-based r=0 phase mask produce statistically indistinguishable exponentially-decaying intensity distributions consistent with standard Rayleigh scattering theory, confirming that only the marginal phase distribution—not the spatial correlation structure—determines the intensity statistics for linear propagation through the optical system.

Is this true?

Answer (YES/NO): NO